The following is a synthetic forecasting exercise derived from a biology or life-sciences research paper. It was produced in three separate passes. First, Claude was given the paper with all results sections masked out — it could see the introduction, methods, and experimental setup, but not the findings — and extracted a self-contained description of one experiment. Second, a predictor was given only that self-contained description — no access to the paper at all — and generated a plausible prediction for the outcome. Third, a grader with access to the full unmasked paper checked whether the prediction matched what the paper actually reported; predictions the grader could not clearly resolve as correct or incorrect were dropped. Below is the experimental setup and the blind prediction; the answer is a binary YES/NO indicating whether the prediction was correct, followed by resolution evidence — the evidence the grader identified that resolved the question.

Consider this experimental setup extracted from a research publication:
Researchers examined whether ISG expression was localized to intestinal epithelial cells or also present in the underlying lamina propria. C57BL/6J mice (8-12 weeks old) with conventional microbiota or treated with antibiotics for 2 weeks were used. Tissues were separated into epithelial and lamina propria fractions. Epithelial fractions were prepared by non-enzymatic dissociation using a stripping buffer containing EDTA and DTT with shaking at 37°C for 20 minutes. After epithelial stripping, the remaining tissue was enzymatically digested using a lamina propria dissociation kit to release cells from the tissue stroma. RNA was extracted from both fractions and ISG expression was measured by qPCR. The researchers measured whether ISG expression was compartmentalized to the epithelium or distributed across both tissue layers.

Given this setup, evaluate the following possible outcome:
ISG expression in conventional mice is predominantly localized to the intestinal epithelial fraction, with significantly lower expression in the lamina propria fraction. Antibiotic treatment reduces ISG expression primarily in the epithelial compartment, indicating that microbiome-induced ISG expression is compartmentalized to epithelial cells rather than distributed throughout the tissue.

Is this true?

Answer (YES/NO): YES